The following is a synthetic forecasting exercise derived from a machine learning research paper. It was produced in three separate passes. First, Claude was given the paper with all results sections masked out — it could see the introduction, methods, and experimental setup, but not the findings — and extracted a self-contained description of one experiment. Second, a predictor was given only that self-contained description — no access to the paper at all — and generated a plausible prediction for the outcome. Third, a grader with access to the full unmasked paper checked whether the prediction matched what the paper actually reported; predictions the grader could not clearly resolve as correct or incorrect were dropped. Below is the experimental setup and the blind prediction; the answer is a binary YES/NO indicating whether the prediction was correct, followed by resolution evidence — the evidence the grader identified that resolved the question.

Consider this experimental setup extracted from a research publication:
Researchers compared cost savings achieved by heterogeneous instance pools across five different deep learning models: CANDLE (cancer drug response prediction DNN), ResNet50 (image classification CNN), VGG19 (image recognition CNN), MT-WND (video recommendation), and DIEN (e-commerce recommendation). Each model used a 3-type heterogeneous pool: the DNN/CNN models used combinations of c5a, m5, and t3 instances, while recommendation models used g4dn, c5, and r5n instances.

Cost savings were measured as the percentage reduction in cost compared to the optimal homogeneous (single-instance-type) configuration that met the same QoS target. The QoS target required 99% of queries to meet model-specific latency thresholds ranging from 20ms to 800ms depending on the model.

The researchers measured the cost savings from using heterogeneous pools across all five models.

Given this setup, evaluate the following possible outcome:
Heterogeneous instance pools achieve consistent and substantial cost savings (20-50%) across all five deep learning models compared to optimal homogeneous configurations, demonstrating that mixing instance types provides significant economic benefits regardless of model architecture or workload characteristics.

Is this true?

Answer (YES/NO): NO